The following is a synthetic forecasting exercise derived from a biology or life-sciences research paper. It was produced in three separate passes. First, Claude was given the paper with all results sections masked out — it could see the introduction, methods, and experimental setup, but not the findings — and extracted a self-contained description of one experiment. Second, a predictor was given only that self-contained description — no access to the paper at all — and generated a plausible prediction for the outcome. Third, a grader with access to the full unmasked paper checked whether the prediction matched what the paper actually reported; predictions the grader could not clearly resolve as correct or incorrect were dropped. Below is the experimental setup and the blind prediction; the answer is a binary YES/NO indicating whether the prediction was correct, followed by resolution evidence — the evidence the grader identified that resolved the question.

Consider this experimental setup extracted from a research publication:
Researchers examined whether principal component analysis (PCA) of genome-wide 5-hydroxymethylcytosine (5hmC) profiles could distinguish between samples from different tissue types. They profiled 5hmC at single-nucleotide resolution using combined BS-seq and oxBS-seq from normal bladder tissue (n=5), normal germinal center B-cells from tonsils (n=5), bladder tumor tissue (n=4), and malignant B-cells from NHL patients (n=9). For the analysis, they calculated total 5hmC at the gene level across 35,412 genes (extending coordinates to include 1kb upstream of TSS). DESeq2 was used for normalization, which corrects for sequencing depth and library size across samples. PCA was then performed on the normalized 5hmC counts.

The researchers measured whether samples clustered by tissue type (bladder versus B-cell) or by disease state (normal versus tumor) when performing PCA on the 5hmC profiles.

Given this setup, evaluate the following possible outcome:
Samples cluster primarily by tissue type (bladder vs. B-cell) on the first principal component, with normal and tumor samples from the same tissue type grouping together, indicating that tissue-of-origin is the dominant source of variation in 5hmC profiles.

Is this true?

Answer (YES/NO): YES